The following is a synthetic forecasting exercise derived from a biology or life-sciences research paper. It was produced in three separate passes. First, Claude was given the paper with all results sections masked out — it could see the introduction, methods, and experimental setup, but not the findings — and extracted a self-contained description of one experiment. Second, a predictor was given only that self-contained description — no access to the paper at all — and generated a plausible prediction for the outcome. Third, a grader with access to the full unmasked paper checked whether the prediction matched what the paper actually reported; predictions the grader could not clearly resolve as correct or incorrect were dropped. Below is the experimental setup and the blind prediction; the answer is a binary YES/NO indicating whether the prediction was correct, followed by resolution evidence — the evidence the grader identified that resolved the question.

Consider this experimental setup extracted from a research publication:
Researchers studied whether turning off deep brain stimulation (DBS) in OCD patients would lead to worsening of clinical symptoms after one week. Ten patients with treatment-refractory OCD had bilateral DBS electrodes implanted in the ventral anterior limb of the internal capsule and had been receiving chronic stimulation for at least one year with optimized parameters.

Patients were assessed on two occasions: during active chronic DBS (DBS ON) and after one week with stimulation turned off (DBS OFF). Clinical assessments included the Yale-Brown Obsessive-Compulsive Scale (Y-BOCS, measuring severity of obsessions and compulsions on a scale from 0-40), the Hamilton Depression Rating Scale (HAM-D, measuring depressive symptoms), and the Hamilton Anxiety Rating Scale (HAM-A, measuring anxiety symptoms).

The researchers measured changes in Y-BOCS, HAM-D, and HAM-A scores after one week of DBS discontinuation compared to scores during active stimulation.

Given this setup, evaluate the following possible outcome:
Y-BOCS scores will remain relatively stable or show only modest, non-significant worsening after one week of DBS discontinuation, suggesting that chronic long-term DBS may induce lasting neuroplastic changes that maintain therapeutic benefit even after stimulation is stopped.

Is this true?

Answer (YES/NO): NO